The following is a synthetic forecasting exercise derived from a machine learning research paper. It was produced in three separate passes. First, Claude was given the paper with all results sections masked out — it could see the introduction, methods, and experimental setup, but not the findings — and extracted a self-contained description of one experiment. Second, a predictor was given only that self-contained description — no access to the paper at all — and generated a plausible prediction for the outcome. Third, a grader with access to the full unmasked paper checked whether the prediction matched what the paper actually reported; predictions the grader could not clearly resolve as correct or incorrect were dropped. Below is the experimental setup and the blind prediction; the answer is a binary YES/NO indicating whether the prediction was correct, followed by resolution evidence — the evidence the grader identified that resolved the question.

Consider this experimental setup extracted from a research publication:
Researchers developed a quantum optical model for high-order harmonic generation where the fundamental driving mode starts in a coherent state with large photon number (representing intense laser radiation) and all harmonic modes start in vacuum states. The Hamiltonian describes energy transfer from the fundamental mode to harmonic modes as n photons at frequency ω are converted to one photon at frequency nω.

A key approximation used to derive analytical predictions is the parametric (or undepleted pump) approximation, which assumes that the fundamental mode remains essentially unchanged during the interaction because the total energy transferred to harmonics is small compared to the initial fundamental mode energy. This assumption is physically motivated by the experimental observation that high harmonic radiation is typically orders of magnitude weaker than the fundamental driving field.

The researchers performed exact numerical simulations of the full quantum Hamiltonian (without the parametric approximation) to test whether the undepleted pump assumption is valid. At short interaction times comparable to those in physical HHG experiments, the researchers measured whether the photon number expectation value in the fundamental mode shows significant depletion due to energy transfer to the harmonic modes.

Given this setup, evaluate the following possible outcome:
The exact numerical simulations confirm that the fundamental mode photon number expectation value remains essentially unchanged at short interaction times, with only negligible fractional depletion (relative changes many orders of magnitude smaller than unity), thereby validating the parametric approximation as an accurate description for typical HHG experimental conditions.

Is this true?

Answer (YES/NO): NO